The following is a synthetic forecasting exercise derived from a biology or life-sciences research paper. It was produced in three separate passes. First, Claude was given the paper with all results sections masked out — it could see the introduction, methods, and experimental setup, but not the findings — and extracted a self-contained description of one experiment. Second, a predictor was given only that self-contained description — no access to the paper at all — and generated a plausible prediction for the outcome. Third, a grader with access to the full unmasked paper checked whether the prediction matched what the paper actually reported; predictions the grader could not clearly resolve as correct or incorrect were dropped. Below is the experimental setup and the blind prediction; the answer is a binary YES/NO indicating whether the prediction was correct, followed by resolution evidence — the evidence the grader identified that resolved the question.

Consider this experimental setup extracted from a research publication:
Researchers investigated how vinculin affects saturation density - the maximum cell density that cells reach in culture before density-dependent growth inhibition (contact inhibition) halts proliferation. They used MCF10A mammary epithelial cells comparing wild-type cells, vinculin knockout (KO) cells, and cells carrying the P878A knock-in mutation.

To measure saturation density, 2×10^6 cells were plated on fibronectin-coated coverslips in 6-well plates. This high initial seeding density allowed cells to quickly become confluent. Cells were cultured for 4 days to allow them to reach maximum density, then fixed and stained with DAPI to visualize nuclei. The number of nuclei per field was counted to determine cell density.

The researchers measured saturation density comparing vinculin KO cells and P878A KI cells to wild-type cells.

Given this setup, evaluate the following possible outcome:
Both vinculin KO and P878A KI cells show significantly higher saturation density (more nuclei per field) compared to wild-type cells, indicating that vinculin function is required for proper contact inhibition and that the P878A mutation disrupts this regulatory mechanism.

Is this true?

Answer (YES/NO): YES